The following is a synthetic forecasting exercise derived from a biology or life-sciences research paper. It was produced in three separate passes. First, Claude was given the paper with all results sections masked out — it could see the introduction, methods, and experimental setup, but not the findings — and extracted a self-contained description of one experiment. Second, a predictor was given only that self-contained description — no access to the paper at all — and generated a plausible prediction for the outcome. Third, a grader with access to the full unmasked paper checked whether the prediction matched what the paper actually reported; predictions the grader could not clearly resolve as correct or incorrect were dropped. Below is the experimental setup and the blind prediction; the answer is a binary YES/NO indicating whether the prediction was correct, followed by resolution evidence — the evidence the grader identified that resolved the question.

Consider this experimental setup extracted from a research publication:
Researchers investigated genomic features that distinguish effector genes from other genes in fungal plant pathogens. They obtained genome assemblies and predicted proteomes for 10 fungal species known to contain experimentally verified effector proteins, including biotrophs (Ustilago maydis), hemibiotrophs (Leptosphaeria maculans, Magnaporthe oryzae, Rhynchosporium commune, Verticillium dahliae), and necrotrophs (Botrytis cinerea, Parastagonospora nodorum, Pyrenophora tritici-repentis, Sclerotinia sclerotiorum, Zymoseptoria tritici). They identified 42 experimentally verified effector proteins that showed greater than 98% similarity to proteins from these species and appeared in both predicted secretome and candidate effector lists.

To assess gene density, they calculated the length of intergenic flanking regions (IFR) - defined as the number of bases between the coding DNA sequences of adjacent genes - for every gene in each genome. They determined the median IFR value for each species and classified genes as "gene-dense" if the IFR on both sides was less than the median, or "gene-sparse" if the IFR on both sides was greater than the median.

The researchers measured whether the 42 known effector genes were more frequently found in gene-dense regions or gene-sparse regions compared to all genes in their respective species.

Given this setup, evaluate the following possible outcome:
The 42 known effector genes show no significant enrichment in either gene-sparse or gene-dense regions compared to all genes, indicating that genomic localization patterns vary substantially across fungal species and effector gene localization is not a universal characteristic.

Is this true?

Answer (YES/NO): NO